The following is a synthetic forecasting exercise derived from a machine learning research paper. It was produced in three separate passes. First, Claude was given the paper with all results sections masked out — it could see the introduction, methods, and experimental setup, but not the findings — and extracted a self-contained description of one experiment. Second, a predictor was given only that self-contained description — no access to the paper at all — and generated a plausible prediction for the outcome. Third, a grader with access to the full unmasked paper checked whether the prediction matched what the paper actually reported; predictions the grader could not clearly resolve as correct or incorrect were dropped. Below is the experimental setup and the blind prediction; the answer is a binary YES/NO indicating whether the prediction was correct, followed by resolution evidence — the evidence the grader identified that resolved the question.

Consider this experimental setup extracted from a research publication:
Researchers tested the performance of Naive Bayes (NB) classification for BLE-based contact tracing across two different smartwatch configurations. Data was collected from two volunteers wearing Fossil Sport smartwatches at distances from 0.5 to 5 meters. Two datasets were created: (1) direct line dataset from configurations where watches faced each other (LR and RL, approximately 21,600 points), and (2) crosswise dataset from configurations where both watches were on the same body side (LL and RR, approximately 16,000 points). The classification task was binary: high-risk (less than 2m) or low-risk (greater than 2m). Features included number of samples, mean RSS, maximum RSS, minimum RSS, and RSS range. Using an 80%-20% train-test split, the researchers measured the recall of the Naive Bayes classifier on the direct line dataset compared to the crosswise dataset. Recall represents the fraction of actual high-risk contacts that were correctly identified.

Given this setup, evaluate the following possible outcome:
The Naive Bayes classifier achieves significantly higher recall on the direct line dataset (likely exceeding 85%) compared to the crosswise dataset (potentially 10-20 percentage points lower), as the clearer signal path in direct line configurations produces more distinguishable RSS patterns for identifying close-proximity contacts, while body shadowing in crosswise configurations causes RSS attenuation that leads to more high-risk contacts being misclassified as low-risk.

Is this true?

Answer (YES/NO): NO